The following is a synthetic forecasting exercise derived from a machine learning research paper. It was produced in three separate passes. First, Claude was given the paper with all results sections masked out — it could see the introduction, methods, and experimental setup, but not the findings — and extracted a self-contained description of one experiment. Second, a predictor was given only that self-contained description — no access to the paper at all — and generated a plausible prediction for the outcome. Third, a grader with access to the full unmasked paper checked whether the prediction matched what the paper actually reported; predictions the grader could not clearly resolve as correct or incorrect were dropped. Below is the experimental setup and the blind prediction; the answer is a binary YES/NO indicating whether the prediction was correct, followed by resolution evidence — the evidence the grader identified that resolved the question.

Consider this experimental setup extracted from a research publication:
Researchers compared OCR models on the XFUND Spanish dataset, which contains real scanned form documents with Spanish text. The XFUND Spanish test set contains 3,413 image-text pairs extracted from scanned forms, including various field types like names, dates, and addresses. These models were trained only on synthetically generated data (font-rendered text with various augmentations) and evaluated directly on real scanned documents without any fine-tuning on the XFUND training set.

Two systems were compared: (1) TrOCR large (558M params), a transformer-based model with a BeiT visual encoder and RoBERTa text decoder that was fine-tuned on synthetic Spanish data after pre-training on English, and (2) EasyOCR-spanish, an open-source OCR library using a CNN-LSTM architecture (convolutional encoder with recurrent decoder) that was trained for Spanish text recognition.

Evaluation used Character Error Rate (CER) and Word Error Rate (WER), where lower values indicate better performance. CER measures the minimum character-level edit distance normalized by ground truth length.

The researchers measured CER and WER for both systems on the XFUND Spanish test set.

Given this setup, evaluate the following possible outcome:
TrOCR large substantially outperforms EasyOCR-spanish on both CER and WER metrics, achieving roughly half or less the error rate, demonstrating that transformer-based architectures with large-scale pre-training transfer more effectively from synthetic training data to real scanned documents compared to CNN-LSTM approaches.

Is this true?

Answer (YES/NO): YES